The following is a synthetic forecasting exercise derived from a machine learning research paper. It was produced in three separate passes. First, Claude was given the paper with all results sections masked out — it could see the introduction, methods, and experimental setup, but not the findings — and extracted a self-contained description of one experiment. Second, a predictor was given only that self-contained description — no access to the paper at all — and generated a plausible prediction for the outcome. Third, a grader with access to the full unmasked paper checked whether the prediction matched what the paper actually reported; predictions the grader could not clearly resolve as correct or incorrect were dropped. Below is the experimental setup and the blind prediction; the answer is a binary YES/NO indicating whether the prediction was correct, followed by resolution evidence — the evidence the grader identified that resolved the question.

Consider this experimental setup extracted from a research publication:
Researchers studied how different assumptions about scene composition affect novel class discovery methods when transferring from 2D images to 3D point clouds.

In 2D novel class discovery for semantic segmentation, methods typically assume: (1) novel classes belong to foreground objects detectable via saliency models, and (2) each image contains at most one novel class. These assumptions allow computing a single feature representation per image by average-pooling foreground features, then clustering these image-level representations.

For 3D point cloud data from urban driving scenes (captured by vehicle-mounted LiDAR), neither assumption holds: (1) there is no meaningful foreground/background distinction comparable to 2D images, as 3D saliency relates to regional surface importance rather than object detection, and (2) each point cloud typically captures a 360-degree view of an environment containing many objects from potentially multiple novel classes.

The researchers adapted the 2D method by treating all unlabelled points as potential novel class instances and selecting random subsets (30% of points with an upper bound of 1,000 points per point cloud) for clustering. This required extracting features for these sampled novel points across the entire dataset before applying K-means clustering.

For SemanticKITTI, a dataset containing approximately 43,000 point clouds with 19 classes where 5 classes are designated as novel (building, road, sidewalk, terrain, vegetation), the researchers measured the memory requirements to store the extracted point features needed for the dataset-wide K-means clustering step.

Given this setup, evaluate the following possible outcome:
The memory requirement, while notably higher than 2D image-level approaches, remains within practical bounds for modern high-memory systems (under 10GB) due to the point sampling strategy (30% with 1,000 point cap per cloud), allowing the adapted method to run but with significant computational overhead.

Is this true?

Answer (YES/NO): NO